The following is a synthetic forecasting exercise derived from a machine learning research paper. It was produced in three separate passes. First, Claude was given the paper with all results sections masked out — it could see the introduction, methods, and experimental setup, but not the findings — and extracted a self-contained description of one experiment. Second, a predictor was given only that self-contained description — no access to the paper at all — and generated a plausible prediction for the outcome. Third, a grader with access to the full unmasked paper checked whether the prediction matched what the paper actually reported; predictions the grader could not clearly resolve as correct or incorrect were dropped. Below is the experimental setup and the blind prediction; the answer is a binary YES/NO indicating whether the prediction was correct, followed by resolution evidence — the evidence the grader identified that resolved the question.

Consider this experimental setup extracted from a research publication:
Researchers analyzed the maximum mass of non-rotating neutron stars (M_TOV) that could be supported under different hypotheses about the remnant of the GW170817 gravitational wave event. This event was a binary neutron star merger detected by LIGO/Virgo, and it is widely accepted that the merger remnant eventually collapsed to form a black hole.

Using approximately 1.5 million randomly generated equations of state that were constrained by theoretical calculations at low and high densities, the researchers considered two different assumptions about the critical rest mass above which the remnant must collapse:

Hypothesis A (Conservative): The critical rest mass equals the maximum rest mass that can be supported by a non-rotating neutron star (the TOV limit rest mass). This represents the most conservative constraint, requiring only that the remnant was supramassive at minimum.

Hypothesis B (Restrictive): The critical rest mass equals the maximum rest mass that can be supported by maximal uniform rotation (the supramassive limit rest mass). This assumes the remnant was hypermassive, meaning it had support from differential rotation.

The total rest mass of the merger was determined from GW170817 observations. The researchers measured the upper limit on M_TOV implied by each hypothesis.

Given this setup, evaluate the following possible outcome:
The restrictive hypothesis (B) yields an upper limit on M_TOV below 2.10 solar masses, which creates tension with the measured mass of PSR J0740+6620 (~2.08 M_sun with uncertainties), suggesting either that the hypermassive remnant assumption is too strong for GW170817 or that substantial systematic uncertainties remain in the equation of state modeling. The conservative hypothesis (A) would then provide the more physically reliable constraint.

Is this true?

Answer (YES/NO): NO